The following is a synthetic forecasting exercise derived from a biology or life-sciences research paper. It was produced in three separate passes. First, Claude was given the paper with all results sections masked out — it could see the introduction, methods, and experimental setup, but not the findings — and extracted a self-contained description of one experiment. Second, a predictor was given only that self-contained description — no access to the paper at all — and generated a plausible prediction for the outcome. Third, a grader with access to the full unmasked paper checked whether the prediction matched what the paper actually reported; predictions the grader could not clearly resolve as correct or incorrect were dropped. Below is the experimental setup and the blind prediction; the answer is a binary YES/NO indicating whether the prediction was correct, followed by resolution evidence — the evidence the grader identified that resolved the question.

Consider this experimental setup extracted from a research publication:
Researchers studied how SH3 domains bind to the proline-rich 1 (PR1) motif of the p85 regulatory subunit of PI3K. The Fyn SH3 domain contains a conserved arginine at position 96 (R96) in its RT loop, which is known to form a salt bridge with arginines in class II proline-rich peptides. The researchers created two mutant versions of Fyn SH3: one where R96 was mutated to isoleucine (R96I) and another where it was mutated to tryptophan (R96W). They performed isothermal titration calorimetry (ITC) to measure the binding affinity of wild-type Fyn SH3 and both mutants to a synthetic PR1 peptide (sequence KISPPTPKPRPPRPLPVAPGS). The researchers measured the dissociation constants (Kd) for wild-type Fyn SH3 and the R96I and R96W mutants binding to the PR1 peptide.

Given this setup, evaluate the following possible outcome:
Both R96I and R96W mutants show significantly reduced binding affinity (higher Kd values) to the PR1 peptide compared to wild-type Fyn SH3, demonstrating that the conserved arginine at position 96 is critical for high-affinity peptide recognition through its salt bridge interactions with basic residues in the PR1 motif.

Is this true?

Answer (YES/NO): NO